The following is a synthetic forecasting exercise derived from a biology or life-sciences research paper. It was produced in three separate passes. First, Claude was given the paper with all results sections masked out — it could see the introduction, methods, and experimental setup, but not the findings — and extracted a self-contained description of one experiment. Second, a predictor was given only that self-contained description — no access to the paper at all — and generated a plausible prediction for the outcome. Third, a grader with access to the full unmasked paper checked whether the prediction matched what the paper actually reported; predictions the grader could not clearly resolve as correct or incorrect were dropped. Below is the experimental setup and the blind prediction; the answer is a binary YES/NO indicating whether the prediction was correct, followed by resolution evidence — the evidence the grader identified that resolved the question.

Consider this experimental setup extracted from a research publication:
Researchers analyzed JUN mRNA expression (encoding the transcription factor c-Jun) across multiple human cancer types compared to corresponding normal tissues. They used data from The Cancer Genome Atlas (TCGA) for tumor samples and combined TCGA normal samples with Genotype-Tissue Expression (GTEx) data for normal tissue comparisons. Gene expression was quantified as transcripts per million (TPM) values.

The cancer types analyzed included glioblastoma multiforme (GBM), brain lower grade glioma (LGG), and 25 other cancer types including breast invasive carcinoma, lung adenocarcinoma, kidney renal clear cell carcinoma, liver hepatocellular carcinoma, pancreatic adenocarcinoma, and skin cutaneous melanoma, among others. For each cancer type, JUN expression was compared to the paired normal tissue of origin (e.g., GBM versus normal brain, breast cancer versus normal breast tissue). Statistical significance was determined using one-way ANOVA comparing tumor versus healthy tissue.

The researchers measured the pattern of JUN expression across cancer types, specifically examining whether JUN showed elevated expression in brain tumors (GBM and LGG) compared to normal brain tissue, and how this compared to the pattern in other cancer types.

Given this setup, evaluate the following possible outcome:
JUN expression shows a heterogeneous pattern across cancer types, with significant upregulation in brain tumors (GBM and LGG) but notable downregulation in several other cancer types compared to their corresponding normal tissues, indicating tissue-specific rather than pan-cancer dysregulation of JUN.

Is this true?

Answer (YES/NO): NO